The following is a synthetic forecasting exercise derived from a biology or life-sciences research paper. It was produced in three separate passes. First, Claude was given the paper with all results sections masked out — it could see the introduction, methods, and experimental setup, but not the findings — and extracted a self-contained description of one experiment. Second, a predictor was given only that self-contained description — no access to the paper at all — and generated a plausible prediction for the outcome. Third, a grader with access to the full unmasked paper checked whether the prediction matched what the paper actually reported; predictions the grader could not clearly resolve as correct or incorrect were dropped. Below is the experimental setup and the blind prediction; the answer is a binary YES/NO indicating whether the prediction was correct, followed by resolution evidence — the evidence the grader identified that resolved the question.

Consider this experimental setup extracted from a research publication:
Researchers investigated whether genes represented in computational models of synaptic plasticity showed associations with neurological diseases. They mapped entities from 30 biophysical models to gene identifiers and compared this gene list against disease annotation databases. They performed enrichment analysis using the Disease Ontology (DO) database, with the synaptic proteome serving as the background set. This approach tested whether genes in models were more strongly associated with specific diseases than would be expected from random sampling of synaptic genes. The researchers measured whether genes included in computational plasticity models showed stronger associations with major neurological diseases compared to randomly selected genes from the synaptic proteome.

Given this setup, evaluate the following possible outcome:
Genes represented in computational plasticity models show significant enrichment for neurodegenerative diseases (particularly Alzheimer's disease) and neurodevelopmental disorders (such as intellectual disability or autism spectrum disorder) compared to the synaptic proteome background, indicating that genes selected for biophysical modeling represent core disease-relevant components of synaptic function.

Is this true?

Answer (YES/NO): NO